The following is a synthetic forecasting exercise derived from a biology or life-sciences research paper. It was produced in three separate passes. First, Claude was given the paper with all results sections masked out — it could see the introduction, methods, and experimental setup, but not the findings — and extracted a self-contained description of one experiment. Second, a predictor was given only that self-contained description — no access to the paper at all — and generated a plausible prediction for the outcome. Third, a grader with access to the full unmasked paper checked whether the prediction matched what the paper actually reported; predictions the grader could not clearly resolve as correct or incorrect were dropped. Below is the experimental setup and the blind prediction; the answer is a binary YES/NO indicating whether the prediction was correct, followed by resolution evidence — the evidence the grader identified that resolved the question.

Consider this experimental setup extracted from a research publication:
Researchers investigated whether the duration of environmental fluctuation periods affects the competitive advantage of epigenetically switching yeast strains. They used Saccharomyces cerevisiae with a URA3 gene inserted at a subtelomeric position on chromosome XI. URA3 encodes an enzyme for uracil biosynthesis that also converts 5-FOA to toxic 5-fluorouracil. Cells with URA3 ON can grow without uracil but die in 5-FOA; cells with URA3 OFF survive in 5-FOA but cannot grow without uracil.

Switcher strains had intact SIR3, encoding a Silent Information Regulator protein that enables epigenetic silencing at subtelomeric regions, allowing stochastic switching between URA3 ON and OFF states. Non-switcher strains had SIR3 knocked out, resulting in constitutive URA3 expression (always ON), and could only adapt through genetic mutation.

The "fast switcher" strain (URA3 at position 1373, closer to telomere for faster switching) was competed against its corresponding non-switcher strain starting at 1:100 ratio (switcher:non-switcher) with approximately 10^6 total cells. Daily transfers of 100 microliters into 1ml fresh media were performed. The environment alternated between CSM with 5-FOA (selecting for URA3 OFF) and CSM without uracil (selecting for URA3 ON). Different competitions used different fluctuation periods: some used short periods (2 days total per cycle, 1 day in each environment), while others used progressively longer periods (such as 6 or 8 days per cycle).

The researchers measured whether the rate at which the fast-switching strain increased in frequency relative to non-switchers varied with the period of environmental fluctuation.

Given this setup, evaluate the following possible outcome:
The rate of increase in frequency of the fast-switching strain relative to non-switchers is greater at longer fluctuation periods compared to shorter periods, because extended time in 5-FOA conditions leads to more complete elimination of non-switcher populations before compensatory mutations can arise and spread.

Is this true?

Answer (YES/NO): NO